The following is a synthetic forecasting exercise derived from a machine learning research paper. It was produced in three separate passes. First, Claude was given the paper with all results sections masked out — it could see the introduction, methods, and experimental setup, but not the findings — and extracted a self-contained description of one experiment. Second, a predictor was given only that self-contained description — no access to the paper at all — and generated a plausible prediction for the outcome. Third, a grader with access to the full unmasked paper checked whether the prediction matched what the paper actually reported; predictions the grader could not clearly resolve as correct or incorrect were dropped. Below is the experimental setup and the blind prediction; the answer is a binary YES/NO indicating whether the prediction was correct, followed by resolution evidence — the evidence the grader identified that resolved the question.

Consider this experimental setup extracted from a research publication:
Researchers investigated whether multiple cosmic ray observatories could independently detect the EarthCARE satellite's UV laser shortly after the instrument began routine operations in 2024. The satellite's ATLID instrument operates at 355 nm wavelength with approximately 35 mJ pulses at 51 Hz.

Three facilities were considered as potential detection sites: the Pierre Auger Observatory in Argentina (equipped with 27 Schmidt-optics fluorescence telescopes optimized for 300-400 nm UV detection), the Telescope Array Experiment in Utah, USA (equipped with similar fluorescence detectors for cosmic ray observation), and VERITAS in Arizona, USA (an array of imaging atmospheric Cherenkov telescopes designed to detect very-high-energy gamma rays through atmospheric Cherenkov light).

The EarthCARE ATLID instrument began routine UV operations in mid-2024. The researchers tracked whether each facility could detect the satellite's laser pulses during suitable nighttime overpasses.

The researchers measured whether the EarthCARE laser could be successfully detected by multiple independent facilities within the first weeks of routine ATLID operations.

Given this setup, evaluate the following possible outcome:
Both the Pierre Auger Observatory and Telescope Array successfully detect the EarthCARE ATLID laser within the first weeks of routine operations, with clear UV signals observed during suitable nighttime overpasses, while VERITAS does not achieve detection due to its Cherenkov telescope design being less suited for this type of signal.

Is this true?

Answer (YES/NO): NO